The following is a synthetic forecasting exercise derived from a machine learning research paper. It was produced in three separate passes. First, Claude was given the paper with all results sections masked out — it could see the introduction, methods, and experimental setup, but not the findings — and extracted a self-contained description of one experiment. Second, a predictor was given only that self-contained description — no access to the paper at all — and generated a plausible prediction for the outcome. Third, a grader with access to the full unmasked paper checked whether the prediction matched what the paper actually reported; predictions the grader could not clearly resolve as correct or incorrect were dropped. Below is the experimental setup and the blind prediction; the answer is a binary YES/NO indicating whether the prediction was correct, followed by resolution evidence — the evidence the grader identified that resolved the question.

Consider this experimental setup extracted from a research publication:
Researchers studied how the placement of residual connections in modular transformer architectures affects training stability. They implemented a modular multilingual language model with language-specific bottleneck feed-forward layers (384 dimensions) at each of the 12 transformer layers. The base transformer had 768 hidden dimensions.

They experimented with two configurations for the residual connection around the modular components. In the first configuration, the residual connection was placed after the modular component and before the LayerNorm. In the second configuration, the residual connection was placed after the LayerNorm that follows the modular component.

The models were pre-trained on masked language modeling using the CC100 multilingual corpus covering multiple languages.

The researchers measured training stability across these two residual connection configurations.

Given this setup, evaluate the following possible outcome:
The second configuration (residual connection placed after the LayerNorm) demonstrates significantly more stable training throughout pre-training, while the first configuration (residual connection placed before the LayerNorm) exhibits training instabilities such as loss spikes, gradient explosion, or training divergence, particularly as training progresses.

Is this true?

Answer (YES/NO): NO